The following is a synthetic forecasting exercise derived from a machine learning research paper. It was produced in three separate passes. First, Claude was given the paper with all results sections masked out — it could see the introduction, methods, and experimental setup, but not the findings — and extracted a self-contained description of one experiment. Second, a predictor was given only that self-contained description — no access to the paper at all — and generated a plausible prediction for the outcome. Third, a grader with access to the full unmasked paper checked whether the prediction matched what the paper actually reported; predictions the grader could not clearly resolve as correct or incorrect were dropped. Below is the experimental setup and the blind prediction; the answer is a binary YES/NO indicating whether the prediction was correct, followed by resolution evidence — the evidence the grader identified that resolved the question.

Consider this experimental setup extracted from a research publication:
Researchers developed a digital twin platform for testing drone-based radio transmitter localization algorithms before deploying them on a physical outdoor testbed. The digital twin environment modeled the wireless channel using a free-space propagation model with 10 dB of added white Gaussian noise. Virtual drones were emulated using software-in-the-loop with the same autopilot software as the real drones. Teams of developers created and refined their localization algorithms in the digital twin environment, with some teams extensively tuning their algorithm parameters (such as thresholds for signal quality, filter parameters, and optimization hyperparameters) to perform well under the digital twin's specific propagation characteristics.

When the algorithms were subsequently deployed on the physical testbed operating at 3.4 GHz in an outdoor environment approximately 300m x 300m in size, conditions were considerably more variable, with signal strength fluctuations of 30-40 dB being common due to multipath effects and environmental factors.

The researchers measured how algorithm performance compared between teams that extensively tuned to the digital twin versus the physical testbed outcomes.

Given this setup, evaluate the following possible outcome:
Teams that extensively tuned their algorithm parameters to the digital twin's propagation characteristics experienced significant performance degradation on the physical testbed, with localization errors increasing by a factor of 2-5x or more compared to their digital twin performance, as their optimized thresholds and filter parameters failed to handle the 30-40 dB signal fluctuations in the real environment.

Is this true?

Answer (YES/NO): YES